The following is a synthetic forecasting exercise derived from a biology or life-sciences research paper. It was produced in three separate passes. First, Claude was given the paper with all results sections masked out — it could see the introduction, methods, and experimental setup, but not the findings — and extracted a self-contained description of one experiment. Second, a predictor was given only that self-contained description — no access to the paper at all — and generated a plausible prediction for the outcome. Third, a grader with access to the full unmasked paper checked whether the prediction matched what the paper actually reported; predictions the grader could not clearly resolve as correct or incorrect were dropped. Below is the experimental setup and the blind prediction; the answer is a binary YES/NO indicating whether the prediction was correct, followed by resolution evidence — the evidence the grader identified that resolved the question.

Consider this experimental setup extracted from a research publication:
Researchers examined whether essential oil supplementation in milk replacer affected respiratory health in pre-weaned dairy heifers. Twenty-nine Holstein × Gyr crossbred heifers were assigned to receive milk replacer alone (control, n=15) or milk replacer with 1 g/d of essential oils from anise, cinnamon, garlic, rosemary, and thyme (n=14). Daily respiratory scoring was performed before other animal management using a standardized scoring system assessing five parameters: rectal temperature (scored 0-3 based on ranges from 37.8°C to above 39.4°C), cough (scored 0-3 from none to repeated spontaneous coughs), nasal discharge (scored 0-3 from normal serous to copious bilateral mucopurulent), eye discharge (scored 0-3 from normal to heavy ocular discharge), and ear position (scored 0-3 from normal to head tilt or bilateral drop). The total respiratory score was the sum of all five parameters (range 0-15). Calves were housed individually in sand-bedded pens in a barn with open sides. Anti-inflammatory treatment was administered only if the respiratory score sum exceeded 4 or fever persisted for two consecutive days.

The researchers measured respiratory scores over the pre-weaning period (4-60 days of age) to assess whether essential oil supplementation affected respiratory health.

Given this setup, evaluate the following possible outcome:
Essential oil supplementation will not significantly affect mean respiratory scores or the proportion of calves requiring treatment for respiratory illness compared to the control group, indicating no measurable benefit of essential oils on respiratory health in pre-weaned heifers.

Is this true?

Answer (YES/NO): NO